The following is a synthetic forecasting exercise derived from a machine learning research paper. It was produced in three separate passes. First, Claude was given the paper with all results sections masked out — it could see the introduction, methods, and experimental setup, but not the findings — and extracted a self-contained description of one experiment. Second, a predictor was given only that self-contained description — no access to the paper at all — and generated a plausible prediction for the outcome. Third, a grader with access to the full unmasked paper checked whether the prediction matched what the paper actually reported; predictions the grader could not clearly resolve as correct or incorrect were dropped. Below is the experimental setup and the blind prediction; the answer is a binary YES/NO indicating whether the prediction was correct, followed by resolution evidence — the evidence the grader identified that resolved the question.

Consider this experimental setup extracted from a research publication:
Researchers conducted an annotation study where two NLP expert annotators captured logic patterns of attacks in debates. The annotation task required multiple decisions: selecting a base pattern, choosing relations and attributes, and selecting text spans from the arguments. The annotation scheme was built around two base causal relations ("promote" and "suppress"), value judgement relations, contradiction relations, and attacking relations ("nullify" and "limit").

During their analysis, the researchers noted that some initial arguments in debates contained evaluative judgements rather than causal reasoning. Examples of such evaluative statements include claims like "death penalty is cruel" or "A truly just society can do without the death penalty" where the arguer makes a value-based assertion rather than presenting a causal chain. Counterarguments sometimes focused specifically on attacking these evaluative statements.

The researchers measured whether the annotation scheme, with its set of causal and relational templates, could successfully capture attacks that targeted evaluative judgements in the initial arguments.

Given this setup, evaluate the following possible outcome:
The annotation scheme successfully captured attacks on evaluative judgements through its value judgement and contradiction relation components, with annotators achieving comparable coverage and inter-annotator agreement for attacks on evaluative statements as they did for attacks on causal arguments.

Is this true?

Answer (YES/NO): NO